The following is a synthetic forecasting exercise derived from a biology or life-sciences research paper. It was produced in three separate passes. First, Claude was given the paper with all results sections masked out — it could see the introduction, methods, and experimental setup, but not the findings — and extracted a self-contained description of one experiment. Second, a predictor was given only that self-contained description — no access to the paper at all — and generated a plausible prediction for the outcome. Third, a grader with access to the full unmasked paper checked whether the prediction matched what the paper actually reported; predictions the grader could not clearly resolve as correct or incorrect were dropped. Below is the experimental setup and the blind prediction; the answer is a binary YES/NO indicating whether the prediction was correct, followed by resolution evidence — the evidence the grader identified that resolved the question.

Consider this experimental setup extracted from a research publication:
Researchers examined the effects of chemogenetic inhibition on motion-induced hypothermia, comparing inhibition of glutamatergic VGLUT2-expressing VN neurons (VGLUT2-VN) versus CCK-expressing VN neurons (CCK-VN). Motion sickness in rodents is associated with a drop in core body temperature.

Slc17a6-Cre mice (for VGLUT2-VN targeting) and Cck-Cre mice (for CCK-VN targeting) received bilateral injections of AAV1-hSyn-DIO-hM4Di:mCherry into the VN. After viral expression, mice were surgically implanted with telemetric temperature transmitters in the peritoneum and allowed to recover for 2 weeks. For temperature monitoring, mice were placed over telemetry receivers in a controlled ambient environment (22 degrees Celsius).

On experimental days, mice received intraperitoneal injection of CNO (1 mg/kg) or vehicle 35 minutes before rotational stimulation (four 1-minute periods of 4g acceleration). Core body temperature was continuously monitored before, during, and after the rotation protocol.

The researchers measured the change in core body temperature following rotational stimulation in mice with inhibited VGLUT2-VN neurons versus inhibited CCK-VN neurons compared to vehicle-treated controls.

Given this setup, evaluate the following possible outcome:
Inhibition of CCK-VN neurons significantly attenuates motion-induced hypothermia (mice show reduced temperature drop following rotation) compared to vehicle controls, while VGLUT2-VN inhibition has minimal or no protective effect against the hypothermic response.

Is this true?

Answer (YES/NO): NO